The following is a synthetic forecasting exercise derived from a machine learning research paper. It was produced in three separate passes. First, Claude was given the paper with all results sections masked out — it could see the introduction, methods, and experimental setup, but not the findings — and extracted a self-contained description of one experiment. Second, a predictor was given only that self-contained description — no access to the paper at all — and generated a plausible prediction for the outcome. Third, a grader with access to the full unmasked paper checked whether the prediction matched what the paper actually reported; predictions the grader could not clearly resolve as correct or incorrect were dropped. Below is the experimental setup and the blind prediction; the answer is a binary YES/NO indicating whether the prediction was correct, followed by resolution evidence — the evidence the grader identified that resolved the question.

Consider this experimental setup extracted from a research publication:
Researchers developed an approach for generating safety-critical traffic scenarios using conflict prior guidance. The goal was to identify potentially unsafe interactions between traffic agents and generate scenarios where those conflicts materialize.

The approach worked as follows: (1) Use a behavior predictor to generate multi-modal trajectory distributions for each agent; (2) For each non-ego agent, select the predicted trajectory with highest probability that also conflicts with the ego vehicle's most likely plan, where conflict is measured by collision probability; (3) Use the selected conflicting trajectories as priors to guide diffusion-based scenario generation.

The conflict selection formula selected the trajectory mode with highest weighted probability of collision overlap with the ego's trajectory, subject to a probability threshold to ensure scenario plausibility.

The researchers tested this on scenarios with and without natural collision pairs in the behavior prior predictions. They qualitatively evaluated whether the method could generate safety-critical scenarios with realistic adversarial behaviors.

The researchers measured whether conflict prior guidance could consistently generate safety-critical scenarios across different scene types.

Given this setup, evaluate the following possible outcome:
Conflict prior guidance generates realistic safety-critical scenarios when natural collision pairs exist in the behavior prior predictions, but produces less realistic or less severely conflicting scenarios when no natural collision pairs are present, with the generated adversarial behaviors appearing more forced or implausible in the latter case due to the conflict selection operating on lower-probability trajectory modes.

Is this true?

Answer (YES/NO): NO